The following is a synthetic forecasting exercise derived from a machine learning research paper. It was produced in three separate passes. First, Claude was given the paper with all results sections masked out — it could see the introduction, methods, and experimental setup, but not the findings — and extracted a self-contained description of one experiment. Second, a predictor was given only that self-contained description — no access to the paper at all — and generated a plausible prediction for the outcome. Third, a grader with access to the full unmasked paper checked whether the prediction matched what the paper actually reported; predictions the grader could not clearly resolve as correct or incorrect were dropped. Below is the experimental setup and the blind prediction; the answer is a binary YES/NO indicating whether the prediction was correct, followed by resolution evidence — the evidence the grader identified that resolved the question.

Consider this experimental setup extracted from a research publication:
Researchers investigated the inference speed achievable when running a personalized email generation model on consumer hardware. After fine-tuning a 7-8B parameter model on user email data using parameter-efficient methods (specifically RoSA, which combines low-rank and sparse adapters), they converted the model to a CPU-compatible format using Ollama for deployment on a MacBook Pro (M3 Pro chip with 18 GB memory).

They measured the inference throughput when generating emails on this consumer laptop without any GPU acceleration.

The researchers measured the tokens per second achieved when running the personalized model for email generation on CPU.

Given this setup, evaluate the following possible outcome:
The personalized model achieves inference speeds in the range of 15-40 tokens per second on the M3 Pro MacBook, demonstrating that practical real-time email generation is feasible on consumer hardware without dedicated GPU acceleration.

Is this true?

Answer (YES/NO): YES